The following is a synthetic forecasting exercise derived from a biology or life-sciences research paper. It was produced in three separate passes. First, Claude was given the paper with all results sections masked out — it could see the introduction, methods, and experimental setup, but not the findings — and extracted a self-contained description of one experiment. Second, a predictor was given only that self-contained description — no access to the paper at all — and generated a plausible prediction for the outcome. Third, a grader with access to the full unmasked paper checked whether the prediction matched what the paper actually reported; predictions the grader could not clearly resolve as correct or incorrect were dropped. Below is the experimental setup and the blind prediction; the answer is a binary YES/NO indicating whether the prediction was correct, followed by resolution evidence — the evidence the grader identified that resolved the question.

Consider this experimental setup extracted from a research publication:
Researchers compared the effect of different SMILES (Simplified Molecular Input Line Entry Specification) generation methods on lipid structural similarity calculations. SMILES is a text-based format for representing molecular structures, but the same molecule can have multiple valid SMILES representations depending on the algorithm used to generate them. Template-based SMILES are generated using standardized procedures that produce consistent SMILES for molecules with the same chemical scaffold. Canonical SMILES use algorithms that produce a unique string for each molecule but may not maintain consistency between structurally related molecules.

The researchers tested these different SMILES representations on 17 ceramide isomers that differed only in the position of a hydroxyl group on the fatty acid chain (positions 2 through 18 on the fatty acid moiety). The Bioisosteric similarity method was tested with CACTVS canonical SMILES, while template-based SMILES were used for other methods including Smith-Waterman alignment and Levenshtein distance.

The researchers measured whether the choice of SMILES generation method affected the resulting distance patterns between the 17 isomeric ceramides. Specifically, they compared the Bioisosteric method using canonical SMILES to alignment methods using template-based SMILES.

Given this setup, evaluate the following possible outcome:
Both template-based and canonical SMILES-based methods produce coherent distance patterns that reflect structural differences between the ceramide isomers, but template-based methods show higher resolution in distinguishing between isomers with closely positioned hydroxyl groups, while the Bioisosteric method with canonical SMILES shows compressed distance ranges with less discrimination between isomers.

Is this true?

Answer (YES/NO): NO